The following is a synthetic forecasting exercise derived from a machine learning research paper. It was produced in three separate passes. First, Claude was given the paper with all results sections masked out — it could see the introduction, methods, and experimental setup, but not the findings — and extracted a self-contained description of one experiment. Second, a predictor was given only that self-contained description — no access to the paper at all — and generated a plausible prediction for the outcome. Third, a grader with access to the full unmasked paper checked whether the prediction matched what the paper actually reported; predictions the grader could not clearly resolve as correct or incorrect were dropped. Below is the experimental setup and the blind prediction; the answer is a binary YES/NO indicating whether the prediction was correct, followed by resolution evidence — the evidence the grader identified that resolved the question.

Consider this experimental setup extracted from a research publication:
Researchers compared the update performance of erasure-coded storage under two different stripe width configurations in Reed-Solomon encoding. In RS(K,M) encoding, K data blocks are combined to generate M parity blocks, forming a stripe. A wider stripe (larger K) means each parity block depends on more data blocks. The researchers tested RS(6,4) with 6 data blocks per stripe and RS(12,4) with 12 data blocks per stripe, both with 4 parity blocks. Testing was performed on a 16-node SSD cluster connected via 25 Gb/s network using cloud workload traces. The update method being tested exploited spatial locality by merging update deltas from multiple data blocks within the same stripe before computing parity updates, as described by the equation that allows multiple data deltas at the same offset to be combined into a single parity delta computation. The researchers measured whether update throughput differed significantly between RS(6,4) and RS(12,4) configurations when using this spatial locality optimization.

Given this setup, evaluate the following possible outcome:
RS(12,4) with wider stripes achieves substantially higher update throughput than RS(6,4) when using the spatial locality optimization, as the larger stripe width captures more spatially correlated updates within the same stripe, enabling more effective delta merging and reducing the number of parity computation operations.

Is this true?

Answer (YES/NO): NO